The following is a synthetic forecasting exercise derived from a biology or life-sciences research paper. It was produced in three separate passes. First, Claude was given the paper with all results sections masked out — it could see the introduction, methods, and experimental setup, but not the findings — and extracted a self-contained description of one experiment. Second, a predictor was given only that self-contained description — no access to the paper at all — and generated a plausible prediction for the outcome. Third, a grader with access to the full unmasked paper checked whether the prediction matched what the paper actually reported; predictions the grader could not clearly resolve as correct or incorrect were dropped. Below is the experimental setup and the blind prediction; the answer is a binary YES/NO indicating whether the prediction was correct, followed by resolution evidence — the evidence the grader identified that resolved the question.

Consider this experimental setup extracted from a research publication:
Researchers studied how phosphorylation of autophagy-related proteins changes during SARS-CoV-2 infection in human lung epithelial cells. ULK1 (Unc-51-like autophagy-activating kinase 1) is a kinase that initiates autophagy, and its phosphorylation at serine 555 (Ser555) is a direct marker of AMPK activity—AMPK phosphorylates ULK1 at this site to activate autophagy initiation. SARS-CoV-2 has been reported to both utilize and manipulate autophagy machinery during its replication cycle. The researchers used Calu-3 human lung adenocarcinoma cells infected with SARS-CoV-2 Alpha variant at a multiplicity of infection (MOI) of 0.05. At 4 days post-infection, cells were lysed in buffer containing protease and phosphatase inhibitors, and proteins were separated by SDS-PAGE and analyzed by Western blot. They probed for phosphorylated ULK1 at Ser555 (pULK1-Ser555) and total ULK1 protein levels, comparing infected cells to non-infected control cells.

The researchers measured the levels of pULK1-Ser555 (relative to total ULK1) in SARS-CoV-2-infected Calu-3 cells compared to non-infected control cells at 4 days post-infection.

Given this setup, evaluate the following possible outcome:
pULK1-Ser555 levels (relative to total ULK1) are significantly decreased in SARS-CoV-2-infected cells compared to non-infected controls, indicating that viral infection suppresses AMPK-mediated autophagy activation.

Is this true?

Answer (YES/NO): NO